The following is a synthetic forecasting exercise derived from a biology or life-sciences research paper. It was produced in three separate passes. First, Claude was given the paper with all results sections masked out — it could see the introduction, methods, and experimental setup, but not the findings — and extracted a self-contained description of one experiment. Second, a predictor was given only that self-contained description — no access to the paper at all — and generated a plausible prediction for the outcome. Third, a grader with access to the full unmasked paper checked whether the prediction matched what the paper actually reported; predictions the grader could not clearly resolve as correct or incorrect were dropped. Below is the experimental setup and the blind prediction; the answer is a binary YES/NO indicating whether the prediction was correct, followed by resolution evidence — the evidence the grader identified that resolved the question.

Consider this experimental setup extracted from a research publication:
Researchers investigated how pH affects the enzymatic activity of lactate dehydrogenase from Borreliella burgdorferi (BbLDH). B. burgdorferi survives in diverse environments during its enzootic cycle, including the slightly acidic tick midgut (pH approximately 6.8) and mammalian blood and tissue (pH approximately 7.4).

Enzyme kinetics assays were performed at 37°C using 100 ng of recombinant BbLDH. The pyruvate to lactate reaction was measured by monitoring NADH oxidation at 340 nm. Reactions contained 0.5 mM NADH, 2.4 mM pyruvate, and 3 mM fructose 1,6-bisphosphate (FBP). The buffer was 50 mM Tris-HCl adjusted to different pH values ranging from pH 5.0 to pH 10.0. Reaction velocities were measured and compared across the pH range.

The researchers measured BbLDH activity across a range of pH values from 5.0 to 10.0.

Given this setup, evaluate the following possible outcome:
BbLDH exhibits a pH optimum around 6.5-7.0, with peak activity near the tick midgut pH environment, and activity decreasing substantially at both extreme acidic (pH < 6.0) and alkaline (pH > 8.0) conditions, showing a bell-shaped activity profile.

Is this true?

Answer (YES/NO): NO